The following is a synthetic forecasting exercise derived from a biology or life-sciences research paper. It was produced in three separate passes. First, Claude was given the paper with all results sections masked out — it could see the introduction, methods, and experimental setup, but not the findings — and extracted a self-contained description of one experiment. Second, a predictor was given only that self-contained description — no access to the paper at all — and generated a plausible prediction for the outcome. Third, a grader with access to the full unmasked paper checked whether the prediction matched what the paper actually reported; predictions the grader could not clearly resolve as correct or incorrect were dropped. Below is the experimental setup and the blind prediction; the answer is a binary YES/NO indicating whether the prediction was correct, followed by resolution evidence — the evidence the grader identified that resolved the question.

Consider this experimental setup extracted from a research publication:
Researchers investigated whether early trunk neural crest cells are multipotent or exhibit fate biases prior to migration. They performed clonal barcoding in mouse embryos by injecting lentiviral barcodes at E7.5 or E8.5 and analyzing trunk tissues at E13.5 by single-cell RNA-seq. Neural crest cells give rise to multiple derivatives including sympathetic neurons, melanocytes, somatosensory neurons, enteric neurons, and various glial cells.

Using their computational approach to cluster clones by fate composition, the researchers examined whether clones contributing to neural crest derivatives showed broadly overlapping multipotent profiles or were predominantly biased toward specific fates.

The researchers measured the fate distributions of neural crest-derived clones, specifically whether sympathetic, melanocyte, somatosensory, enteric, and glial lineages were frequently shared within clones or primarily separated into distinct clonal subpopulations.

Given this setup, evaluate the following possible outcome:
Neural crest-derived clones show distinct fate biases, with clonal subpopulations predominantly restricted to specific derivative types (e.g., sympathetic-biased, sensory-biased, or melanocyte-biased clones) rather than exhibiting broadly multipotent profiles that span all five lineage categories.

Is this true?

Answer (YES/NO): YES